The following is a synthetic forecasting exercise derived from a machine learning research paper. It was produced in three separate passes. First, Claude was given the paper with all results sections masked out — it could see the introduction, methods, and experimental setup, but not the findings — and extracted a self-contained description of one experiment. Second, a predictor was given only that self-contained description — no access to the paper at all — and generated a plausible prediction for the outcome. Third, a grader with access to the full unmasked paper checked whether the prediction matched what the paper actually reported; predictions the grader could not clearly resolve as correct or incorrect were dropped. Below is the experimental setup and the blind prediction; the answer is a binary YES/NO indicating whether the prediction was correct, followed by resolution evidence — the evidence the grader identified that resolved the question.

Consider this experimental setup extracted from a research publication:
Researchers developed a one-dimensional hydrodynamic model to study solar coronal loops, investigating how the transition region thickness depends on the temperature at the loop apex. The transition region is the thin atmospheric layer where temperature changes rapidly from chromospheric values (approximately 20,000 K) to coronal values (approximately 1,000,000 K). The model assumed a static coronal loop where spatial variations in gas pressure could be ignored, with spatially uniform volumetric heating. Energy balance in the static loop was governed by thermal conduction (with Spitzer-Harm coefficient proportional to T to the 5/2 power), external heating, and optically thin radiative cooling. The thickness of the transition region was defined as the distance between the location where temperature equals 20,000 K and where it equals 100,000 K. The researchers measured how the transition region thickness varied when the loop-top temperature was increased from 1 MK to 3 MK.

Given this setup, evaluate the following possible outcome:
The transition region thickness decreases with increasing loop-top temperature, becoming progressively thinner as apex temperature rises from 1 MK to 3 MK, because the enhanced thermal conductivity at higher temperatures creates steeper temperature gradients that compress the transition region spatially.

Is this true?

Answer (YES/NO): YES